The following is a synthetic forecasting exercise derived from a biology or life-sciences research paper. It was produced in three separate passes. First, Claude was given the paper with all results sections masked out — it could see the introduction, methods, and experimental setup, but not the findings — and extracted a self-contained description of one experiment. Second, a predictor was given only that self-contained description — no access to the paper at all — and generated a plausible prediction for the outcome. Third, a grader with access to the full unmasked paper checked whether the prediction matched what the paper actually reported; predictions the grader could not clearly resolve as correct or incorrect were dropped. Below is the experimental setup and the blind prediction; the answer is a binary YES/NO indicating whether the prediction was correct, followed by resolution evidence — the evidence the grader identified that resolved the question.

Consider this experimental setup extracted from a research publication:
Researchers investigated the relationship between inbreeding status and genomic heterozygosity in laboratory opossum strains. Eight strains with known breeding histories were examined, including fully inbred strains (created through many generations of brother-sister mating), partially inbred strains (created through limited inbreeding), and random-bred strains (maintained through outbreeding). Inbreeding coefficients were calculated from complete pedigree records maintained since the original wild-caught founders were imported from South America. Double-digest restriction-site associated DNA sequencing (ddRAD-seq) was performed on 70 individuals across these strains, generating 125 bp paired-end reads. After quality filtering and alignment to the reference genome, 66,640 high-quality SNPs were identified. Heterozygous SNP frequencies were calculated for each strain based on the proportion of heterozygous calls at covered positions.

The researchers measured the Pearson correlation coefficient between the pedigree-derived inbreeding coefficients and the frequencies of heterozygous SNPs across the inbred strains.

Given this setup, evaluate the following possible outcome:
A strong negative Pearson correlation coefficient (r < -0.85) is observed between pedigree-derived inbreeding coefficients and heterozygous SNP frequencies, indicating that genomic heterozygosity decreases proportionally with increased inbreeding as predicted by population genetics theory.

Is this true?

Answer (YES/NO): NO